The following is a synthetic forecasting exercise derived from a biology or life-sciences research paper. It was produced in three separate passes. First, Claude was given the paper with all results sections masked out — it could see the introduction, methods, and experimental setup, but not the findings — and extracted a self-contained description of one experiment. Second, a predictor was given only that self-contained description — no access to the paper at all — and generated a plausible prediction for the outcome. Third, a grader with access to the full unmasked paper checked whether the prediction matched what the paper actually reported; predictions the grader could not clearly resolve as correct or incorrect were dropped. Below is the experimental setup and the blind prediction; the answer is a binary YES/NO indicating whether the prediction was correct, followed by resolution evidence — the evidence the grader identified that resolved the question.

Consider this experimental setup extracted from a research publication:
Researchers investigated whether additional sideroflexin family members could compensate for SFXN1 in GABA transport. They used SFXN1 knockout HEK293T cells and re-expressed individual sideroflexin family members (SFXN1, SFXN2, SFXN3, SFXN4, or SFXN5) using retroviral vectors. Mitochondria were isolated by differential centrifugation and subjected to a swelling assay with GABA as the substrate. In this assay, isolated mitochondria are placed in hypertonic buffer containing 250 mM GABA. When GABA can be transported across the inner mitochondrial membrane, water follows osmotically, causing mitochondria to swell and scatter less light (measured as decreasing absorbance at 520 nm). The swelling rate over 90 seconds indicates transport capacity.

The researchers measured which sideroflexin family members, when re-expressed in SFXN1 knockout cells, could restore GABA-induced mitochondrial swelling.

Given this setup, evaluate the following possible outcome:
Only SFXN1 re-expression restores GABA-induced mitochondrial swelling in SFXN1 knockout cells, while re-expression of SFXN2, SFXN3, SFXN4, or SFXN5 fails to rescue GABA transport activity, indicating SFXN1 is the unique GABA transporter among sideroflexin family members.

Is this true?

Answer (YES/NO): NO